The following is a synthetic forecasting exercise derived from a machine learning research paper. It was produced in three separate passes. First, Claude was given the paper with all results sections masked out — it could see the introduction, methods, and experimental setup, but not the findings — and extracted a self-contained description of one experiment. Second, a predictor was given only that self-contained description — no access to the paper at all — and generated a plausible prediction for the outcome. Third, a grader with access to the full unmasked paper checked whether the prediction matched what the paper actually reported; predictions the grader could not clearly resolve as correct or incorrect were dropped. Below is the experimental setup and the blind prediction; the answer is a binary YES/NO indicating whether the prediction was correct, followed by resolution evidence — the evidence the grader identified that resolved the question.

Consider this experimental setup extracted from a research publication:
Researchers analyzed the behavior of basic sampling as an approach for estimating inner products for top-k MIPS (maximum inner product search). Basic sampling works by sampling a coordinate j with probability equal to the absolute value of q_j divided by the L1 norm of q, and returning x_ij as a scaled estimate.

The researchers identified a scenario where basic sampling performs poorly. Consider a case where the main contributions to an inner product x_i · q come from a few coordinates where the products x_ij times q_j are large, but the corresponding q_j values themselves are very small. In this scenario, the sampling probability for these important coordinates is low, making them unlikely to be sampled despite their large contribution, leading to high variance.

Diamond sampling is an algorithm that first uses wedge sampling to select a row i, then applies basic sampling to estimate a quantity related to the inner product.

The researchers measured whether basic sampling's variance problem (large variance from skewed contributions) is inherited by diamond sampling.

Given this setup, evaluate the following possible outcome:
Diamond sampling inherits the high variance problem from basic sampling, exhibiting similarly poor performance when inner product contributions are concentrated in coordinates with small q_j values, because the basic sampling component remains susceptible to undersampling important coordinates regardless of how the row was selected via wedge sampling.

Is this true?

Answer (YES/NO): YES